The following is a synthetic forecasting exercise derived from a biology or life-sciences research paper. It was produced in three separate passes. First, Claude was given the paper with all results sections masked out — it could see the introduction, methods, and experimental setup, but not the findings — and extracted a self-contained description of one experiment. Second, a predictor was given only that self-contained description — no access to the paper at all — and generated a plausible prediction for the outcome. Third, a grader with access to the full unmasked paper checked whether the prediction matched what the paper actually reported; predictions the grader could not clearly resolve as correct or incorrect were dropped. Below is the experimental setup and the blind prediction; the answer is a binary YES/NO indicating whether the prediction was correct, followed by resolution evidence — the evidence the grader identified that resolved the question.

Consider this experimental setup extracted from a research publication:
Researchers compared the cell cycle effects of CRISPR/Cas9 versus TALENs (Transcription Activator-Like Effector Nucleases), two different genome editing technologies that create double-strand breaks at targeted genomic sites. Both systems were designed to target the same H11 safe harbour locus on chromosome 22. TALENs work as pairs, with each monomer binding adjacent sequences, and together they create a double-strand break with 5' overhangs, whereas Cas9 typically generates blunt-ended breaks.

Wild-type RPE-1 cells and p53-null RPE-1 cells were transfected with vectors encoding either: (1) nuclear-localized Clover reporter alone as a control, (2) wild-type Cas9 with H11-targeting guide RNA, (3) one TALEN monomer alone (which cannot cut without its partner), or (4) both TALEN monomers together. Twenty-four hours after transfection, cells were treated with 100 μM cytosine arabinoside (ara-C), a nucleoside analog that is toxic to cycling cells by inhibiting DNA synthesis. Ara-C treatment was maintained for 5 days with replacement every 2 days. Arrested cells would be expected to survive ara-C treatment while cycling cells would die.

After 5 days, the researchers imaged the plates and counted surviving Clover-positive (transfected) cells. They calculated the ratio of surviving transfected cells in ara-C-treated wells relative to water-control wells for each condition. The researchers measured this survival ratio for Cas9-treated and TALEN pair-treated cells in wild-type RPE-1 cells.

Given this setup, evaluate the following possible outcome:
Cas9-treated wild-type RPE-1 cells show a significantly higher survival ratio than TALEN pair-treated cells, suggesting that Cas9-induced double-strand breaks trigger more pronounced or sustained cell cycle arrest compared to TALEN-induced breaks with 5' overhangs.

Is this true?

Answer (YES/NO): YES